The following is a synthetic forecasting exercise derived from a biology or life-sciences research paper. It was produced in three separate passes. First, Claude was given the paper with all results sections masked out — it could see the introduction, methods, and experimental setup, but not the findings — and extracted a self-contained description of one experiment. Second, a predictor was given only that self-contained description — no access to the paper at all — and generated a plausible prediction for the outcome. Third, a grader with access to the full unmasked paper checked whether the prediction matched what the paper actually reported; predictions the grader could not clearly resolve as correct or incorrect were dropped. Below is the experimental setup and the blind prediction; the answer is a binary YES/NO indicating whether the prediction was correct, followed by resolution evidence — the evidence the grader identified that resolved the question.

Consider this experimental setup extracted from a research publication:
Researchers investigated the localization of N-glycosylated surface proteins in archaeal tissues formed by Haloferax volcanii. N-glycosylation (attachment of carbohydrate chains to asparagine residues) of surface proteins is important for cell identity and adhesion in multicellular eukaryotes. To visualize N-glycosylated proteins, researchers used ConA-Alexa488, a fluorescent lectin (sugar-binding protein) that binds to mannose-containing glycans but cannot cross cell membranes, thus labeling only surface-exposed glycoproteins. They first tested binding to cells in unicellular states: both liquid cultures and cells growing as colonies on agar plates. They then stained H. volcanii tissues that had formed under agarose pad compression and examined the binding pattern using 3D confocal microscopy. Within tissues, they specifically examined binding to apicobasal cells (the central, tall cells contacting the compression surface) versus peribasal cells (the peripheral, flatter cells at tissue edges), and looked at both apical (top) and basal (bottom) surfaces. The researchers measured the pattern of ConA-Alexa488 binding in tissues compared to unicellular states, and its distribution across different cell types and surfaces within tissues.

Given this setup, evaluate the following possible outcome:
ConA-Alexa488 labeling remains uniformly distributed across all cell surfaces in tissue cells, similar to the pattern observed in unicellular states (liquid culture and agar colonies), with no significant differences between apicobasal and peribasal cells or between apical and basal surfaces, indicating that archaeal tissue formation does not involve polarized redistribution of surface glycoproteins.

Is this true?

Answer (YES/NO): NO